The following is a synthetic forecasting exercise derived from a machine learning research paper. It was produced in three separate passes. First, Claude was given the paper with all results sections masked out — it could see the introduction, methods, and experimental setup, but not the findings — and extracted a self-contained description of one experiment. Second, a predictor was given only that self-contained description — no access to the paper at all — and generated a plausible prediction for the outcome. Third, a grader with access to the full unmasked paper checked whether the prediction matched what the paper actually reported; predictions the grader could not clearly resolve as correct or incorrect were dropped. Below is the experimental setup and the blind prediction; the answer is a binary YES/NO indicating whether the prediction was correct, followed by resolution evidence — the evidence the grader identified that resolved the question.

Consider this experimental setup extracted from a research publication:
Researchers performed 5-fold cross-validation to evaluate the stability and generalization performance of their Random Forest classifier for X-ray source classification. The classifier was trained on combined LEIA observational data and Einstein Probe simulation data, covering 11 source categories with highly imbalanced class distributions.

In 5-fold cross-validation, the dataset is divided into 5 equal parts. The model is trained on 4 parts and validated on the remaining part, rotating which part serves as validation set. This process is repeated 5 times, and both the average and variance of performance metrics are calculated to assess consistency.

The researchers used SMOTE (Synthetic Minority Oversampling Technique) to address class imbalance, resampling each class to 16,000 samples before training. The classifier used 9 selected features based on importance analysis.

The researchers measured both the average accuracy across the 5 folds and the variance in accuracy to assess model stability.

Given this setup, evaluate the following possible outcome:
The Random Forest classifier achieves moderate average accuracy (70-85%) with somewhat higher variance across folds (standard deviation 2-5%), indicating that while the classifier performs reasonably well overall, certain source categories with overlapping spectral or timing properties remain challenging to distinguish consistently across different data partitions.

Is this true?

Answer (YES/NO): NO